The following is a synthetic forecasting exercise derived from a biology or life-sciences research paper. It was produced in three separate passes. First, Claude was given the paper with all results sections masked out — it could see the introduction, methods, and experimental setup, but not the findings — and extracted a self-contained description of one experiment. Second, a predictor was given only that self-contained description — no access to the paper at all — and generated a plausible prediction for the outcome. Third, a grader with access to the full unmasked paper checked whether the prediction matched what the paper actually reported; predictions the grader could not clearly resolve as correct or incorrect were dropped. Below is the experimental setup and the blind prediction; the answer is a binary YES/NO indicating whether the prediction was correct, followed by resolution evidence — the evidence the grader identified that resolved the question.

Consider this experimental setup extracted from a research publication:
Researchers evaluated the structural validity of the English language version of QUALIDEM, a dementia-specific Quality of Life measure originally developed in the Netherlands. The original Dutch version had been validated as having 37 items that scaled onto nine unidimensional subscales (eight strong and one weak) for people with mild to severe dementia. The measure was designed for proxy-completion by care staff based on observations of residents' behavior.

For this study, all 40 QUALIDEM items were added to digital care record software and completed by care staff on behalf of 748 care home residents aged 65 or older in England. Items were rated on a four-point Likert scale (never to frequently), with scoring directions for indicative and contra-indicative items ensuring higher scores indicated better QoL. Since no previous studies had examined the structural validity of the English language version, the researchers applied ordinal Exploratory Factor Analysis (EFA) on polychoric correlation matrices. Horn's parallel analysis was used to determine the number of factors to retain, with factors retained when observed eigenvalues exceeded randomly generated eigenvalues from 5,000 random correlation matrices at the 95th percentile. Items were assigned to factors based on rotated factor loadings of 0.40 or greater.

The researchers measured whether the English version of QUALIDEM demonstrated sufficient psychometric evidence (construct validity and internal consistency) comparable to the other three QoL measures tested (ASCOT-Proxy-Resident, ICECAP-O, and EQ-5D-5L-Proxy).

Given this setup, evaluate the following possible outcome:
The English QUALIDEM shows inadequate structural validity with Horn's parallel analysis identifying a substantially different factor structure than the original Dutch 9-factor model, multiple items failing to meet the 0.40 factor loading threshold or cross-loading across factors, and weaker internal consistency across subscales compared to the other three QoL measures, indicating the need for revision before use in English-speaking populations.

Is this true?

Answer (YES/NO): YES